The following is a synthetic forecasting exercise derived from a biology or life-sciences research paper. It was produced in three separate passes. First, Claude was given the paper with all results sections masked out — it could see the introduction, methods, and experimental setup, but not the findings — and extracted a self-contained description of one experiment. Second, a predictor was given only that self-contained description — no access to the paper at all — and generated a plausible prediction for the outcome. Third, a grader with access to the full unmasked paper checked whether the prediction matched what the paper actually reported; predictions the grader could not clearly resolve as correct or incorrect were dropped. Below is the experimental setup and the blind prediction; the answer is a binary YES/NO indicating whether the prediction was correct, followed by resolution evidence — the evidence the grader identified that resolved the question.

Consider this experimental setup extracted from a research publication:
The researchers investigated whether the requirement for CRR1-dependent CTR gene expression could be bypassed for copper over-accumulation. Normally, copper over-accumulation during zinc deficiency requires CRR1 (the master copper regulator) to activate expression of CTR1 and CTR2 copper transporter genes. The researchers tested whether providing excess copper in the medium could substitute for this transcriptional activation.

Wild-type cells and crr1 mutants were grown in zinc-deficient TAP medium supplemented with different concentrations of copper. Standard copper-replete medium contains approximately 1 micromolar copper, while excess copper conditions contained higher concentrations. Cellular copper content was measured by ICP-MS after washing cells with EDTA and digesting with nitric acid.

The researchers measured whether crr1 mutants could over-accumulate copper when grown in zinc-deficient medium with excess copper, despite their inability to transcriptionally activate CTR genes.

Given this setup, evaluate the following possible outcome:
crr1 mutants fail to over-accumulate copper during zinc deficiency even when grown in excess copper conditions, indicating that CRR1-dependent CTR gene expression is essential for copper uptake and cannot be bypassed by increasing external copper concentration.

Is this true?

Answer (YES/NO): NO